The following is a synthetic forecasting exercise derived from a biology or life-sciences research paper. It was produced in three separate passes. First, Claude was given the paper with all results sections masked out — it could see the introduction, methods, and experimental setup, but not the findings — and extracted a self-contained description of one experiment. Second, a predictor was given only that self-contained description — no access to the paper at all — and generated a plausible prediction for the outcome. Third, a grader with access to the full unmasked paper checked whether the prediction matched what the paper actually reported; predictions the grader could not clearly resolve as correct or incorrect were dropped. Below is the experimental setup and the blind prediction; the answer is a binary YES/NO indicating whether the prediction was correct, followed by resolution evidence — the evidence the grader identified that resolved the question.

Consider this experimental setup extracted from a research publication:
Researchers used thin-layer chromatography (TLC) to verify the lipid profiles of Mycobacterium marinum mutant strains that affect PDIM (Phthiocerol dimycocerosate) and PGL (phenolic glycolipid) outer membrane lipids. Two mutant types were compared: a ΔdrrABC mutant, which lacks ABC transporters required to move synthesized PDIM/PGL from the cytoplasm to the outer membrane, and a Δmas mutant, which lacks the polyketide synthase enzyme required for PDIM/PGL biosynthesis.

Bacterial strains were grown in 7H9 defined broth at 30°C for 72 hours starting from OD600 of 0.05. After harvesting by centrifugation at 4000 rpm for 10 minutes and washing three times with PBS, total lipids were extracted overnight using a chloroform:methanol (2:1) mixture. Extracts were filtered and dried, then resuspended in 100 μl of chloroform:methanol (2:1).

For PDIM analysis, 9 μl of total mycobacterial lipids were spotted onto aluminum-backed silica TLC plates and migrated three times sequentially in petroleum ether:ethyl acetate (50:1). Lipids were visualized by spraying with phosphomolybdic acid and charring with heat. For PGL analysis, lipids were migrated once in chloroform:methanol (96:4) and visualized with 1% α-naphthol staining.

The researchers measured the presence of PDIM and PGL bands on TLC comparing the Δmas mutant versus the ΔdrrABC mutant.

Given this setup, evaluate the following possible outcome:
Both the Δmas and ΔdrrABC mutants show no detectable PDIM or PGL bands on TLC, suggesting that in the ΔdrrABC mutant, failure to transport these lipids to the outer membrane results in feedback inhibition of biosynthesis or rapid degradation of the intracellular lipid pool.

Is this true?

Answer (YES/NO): YES